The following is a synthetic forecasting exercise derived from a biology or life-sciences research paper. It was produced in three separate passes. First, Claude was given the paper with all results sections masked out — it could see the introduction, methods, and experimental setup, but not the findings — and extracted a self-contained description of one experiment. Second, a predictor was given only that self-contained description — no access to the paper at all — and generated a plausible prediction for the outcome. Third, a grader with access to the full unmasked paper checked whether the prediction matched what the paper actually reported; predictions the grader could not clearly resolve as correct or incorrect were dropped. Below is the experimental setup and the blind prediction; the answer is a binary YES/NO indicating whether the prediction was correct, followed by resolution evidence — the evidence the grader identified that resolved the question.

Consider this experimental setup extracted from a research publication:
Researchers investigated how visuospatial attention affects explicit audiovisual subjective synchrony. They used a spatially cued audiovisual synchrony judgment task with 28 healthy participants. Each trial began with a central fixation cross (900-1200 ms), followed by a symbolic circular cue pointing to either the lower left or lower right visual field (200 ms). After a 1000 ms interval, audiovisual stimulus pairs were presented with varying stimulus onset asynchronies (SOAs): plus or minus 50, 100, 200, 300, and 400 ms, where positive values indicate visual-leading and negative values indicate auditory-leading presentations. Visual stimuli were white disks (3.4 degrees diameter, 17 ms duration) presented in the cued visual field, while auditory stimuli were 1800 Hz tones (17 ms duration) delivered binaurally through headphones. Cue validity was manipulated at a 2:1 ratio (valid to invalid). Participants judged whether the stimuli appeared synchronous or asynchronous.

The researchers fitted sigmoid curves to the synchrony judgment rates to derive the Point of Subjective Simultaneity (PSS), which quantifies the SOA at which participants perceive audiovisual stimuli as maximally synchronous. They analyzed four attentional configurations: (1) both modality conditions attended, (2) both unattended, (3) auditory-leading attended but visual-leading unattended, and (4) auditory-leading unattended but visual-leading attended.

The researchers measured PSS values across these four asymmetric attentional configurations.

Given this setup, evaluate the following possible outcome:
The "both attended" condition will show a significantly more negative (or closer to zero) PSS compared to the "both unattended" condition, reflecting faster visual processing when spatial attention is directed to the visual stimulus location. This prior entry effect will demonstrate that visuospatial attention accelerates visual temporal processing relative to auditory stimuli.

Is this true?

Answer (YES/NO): NO